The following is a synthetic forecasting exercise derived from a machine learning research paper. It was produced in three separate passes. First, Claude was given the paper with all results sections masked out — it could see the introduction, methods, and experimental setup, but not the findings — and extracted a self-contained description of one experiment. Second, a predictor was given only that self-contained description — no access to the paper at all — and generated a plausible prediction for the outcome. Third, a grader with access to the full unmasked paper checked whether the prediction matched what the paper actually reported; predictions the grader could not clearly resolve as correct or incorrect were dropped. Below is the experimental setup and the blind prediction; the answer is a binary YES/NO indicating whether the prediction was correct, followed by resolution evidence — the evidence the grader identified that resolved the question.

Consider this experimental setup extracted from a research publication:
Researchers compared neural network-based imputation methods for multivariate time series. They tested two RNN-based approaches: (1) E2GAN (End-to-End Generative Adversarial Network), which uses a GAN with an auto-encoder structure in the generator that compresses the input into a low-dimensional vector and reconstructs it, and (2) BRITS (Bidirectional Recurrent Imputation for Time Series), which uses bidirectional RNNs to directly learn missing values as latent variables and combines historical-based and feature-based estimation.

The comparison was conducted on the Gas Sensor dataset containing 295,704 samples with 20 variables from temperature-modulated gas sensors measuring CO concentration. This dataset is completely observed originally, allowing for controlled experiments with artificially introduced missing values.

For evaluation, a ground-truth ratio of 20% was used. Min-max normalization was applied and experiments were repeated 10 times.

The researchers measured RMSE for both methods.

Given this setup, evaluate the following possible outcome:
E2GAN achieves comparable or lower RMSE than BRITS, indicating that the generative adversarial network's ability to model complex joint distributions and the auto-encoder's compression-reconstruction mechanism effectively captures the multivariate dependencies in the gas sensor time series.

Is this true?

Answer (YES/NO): YES